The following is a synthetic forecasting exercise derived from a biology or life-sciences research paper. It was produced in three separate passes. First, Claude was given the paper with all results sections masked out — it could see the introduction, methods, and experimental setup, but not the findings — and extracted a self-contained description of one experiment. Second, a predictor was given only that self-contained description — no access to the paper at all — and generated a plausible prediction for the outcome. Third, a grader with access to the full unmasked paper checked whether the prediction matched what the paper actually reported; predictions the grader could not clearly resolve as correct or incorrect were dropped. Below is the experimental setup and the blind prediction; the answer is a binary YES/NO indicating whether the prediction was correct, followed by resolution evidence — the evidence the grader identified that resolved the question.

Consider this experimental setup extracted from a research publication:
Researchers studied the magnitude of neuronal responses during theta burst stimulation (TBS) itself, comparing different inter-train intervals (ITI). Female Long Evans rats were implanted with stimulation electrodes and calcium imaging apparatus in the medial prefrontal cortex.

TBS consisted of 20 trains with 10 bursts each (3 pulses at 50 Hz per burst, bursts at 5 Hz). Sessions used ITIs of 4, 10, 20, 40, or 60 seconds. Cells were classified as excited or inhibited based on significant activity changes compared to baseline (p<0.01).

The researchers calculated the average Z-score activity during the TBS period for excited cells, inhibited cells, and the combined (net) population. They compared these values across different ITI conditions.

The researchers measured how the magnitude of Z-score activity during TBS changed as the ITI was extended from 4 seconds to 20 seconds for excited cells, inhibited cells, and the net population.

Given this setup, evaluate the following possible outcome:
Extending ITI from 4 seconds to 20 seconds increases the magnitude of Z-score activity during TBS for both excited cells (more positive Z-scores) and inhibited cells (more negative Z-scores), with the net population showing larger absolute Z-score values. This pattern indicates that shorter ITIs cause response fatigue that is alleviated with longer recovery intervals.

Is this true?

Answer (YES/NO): NO